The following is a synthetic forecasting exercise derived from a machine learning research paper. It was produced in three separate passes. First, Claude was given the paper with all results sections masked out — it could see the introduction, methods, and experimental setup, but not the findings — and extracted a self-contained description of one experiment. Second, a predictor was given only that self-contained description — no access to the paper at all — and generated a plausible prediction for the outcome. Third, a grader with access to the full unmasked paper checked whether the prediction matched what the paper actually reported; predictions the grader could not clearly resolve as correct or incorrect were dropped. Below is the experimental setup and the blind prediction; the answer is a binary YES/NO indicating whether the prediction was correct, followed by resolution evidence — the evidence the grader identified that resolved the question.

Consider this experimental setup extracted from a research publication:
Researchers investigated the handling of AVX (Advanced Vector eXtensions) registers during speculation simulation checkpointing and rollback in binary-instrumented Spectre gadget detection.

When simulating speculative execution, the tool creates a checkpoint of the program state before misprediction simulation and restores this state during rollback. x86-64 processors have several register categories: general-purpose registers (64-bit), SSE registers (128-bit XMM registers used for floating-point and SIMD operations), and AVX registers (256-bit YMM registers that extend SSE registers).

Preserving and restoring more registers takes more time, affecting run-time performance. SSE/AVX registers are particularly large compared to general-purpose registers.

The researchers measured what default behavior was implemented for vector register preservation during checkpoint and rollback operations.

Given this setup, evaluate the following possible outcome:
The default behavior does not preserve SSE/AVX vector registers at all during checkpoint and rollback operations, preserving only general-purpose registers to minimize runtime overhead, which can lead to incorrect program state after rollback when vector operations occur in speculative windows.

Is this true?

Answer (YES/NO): NO